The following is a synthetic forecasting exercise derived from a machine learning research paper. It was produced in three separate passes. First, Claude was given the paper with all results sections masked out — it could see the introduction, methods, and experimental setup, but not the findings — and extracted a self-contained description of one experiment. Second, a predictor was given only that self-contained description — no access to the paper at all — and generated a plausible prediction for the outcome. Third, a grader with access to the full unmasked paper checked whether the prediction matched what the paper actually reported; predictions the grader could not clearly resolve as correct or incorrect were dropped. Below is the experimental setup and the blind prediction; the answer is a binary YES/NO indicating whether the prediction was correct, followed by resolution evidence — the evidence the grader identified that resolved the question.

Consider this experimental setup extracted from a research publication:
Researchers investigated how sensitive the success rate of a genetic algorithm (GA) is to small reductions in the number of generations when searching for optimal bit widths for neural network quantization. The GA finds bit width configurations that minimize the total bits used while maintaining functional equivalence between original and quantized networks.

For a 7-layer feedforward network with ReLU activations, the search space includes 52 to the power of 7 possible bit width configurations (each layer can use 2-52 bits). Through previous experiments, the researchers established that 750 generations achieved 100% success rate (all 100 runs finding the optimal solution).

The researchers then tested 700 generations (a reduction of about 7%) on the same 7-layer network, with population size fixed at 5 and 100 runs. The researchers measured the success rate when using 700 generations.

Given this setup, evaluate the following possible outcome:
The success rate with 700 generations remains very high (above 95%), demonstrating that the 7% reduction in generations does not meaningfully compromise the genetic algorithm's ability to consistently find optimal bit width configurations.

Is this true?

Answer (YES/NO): YES